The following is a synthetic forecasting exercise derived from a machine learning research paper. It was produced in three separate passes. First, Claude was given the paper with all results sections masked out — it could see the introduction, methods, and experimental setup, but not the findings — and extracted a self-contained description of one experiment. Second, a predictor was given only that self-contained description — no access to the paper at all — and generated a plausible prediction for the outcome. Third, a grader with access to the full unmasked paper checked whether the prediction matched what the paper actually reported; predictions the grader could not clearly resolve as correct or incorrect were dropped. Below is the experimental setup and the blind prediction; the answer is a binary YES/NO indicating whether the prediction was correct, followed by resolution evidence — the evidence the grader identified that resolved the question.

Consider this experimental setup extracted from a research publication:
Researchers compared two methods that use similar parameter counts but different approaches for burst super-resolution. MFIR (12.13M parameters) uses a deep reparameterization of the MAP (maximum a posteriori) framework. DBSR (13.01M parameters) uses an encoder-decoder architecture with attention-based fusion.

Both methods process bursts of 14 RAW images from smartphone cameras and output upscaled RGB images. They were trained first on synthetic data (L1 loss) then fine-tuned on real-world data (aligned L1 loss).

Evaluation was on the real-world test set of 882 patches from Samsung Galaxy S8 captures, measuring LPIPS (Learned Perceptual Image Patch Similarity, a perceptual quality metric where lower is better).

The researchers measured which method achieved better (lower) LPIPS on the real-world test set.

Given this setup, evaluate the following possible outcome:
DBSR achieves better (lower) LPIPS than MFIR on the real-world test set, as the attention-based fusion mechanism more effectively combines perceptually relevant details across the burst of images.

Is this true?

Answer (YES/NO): NO